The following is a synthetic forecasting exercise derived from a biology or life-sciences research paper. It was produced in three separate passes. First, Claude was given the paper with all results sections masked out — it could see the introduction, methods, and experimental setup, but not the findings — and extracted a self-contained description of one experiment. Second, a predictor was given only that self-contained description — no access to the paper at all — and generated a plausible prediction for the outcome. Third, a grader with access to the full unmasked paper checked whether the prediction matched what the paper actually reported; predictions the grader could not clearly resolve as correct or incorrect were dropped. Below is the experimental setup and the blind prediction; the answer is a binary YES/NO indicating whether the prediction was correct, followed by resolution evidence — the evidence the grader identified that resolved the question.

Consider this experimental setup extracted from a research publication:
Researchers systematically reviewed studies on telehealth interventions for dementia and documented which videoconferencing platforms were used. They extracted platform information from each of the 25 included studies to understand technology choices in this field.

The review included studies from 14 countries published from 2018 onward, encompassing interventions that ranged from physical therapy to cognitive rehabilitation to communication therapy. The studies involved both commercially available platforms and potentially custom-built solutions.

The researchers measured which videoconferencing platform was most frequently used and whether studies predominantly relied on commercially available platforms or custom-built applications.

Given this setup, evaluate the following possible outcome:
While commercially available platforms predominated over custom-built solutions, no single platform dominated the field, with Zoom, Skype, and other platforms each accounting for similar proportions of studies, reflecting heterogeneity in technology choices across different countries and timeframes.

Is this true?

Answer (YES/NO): NO